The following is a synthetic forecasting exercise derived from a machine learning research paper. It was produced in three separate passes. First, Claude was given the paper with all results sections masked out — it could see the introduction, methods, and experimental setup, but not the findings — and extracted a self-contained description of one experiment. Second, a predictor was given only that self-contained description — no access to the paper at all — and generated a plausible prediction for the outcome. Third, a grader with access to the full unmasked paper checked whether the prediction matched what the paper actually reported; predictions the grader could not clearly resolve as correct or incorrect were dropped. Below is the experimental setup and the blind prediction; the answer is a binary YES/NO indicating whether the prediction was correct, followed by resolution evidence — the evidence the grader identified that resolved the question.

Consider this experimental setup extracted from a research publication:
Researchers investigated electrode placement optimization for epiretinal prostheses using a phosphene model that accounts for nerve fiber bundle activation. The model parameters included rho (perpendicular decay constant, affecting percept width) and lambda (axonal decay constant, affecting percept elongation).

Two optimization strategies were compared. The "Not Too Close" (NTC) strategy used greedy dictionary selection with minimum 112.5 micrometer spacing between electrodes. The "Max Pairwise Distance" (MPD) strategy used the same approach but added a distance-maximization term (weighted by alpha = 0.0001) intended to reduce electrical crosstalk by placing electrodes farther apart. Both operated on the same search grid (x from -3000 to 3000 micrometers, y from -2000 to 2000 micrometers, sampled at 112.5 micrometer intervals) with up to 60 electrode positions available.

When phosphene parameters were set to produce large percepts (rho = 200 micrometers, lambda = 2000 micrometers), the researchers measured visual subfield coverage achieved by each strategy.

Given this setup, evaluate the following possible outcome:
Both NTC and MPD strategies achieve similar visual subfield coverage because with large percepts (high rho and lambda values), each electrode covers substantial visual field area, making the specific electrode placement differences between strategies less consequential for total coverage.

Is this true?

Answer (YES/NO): NO